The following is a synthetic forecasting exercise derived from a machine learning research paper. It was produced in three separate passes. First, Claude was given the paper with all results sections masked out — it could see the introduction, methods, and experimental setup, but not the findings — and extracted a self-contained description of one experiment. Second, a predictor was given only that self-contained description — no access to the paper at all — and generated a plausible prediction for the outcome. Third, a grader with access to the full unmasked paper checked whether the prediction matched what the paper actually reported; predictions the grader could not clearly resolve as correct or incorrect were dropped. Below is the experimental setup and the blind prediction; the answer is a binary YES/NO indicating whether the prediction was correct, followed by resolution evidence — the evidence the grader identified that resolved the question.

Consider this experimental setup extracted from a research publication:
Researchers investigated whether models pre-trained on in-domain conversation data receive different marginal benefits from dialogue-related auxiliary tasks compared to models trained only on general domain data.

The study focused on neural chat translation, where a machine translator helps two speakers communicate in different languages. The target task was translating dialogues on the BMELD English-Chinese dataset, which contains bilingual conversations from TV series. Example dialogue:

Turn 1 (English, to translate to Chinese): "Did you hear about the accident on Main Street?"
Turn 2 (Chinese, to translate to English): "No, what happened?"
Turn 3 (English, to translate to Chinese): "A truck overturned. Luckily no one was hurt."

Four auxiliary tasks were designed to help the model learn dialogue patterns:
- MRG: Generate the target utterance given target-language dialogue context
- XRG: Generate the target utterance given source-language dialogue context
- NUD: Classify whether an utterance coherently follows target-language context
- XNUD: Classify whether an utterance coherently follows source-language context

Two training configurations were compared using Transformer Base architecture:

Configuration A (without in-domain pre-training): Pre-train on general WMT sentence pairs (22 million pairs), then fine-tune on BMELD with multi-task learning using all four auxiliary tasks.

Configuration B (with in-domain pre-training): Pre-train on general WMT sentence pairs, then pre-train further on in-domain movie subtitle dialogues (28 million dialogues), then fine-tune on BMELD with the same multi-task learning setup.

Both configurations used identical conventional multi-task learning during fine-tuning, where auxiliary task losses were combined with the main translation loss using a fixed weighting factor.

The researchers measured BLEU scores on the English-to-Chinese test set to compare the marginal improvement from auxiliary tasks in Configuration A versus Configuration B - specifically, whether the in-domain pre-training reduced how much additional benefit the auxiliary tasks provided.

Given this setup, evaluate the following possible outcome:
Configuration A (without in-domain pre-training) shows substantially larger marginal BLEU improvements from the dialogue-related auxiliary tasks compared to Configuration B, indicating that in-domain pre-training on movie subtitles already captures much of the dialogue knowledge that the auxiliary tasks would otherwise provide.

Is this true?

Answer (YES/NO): YES